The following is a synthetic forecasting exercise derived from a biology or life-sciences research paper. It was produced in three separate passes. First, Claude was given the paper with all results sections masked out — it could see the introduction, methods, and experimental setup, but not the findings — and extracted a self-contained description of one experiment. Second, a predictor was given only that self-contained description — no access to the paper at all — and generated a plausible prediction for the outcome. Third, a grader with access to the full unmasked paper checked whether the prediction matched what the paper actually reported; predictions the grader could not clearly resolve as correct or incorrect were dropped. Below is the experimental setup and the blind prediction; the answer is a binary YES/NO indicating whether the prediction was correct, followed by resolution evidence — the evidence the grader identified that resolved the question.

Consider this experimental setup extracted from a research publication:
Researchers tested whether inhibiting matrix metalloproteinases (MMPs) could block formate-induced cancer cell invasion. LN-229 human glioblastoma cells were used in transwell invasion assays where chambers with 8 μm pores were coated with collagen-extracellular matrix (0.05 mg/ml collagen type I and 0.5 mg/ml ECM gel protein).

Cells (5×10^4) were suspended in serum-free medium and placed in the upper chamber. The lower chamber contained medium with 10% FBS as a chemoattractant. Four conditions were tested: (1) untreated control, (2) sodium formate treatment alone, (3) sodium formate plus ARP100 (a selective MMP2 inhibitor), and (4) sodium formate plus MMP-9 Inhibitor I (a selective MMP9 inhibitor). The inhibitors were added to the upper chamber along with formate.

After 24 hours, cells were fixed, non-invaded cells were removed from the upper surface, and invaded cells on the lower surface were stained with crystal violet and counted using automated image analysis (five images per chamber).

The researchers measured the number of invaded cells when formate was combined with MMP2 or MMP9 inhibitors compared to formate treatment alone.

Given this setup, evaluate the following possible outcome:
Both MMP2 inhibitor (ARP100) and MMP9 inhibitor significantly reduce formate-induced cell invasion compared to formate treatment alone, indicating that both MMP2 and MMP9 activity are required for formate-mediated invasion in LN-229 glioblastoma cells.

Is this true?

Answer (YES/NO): NO